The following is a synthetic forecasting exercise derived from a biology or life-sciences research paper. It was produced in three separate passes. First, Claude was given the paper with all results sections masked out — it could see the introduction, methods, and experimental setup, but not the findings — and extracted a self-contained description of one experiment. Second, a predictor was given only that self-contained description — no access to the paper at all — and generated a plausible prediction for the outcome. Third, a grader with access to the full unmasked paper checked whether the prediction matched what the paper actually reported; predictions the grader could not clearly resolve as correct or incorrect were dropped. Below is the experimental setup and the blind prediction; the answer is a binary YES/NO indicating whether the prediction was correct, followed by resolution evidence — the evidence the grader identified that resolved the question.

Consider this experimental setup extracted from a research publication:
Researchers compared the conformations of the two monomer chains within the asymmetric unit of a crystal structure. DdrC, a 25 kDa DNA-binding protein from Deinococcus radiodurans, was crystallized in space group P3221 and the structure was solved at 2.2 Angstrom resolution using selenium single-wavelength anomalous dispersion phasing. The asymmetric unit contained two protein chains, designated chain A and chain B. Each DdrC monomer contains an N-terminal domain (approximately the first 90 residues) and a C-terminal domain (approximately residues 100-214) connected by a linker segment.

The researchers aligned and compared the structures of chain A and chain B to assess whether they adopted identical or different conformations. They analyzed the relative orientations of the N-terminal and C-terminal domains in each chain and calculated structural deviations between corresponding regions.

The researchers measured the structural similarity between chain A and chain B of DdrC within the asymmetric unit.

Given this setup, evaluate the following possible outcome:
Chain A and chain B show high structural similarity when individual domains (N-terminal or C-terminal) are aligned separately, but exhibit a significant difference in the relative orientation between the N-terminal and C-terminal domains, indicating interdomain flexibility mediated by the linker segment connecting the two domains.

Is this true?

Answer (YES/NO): YES